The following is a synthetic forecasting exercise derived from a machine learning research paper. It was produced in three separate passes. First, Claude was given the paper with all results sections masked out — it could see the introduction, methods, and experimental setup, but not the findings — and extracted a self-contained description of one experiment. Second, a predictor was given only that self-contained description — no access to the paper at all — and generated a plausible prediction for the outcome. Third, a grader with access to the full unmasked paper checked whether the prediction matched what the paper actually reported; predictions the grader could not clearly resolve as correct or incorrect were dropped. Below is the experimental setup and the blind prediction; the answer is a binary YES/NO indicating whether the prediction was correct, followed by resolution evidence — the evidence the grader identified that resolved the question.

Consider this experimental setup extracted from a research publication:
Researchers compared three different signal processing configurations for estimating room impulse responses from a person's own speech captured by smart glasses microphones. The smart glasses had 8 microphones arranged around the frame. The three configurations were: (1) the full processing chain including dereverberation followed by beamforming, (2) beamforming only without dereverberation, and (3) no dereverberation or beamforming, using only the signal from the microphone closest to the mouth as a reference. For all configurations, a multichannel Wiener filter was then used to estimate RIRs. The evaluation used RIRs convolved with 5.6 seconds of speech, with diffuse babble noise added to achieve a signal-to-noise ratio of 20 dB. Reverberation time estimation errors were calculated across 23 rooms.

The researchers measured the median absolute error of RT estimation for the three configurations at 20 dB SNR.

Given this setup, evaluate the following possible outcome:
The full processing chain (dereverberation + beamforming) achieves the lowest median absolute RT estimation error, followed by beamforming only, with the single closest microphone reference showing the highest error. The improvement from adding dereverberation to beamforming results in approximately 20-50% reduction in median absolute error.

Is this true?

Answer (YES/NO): NO